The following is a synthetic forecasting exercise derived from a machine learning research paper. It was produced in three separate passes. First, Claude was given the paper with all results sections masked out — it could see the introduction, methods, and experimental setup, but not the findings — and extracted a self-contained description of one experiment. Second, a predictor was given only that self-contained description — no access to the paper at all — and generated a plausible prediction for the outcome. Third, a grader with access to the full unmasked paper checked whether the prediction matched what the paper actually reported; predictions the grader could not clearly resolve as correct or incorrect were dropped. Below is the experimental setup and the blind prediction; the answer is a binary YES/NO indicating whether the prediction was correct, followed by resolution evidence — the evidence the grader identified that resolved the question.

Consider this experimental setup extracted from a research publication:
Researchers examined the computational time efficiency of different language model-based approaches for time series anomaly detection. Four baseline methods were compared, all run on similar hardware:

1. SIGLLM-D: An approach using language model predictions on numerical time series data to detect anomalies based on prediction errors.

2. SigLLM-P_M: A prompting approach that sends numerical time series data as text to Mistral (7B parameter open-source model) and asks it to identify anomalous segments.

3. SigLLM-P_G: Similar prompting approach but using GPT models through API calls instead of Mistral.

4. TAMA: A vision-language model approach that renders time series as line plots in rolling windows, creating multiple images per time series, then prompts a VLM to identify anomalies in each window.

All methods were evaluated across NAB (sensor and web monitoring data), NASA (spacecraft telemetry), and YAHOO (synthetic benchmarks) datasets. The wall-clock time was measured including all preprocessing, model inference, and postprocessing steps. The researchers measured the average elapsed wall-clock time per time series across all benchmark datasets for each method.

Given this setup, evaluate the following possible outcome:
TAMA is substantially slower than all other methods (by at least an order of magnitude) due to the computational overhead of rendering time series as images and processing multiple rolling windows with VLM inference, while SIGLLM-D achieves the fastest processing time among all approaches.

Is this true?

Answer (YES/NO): NO